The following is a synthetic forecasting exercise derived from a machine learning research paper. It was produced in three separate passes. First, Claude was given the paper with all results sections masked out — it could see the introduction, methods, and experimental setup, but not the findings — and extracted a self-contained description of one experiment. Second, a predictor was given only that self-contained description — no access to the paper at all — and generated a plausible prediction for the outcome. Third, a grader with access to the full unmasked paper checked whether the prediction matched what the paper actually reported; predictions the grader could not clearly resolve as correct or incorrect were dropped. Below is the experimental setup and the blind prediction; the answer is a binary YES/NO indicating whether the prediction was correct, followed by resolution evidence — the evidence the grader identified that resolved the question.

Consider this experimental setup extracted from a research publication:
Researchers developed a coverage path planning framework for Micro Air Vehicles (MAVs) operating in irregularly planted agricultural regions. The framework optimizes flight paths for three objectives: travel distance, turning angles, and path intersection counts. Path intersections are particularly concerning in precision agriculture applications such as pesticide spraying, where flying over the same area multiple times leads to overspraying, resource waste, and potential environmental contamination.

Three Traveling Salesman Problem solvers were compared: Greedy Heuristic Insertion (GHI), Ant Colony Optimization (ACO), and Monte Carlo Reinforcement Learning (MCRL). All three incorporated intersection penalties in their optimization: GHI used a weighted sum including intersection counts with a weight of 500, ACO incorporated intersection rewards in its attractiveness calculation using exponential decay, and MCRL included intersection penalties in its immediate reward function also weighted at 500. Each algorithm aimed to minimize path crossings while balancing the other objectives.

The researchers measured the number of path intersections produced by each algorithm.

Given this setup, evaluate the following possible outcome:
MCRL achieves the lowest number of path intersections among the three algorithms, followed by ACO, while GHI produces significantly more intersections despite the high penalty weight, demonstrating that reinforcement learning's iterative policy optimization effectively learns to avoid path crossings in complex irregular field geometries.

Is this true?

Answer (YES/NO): NO